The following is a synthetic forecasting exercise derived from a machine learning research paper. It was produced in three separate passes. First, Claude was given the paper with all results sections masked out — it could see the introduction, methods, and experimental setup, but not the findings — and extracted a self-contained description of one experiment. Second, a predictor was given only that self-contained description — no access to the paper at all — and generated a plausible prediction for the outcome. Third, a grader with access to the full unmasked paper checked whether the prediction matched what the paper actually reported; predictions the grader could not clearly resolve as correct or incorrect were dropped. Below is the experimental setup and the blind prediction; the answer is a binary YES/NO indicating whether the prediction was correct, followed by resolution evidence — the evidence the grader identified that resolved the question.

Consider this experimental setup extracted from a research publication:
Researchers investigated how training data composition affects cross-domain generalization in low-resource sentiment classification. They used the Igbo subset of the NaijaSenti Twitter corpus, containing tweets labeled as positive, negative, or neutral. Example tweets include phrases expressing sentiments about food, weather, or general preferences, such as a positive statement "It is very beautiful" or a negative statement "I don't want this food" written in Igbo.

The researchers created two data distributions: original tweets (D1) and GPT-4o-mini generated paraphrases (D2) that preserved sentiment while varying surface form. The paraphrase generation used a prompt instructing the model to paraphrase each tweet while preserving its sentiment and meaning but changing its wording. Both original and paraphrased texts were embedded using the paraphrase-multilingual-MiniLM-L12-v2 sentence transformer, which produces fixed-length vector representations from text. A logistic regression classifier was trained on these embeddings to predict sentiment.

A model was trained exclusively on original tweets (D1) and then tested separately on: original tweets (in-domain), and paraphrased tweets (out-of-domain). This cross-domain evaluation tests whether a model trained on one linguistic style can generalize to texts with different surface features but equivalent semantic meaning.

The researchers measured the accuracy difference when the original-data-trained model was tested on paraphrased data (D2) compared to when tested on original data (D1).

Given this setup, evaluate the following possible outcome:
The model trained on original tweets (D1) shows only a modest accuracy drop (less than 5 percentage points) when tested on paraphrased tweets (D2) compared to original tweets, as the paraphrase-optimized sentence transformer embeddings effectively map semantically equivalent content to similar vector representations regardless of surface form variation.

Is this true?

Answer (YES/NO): NO